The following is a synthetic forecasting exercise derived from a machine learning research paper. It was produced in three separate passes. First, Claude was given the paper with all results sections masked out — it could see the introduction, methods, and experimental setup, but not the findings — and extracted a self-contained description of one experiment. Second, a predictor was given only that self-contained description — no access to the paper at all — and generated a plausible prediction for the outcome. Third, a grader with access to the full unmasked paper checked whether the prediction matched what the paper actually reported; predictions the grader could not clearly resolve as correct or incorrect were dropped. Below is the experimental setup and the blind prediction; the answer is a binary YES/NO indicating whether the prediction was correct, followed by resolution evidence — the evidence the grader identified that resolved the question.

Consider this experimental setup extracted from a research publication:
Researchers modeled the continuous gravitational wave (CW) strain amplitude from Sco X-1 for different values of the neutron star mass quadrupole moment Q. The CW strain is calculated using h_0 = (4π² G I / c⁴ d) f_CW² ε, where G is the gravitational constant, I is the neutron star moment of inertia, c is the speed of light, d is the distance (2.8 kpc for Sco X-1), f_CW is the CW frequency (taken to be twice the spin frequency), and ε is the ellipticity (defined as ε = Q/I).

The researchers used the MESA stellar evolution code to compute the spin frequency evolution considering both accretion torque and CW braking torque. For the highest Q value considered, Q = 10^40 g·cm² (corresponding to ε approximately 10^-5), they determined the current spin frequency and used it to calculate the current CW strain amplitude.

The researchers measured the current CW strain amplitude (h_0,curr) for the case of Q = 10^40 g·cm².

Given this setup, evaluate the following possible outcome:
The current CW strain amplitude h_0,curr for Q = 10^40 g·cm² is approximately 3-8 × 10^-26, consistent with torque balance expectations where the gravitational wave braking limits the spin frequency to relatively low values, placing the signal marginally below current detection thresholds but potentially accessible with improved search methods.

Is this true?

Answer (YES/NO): YES